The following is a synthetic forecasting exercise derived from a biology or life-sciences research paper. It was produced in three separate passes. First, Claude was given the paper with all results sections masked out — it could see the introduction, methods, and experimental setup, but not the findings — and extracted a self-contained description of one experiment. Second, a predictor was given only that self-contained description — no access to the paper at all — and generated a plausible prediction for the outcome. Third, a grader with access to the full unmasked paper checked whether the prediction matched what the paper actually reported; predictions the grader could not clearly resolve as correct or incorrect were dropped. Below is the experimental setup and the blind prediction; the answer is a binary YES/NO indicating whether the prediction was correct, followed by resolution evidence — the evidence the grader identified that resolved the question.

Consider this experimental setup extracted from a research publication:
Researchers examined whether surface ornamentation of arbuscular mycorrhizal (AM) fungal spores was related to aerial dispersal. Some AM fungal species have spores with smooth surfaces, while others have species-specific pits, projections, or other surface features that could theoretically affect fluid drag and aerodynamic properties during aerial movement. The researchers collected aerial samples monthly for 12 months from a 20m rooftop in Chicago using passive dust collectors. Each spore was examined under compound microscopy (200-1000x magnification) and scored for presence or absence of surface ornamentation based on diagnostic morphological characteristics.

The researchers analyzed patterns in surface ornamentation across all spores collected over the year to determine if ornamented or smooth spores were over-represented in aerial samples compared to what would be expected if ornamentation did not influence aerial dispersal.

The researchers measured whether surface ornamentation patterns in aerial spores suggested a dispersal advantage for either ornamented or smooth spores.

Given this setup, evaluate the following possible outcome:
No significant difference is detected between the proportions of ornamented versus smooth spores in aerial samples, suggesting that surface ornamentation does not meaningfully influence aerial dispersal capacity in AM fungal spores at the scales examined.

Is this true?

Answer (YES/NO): NO